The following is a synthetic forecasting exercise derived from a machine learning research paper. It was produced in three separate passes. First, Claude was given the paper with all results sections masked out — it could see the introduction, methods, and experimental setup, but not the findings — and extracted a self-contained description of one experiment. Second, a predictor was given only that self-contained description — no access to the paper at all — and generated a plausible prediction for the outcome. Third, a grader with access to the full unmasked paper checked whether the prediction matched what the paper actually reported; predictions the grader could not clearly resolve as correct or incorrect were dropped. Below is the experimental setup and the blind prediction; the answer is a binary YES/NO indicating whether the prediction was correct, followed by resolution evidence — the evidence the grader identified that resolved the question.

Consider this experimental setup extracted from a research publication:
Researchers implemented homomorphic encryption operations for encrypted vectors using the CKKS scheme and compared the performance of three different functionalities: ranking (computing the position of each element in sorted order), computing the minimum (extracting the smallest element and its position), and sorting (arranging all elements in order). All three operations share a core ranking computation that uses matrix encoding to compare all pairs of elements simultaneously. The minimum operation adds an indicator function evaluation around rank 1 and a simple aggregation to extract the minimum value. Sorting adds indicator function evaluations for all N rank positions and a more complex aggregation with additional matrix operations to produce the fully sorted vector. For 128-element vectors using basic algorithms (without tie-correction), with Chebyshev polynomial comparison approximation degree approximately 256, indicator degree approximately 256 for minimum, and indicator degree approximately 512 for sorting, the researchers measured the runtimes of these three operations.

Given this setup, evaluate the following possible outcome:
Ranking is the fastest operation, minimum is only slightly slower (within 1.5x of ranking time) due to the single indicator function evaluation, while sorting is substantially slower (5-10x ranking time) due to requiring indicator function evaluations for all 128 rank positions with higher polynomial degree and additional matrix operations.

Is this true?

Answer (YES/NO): NO